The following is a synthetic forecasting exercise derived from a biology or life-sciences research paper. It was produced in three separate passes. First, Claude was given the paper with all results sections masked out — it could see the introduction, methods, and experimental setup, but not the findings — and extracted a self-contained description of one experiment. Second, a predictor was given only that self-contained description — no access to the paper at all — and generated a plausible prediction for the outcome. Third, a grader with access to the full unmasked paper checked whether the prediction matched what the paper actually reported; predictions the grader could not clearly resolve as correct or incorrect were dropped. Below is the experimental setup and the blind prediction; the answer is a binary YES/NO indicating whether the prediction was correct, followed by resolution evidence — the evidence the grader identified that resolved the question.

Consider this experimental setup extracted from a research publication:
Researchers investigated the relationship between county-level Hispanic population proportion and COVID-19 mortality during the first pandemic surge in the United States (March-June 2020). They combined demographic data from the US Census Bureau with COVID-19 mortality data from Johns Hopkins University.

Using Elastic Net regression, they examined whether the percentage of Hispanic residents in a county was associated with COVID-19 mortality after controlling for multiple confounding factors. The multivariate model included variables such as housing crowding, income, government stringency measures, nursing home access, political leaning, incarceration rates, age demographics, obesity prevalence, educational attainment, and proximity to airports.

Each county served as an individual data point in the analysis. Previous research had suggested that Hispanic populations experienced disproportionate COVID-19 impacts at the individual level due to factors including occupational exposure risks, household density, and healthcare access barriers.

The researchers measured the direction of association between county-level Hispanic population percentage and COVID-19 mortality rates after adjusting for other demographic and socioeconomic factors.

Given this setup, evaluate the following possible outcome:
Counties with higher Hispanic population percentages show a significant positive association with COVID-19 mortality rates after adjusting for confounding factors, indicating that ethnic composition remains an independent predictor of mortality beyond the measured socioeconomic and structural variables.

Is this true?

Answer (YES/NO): NO